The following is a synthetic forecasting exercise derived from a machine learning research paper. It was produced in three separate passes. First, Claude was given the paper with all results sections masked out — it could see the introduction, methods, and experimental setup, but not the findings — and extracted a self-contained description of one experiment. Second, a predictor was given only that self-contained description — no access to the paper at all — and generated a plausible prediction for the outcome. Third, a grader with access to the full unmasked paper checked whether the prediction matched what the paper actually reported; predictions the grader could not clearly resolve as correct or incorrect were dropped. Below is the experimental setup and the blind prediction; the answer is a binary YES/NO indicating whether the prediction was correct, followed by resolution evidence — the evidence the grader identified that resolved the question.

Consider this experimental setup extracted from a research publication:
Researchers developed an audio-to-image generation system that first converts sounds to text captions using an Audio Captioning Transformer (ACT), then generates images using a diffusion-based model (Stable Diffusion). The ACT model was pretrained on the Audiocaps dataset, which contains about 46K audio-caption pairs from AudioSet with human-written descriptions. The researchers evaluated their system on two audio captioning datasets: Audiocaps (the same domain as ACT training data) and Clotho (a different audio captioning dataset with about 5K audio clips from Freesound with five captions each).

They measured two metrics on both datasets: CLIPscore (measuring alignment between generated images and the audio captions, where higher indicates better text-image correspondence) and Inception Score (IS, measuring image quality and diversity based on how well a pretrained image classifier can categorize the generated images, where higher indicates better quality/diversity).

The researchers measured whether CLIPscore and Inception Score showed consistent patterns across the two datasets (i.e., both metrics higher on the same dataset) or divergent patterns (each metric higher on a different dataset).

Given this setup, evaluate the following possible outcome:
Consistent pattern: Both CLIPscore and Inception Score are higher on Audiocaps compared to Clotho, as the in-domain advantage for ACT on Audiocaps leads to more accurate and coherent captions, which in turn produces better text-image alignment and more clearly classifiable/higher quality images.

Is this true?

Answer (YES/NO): NO